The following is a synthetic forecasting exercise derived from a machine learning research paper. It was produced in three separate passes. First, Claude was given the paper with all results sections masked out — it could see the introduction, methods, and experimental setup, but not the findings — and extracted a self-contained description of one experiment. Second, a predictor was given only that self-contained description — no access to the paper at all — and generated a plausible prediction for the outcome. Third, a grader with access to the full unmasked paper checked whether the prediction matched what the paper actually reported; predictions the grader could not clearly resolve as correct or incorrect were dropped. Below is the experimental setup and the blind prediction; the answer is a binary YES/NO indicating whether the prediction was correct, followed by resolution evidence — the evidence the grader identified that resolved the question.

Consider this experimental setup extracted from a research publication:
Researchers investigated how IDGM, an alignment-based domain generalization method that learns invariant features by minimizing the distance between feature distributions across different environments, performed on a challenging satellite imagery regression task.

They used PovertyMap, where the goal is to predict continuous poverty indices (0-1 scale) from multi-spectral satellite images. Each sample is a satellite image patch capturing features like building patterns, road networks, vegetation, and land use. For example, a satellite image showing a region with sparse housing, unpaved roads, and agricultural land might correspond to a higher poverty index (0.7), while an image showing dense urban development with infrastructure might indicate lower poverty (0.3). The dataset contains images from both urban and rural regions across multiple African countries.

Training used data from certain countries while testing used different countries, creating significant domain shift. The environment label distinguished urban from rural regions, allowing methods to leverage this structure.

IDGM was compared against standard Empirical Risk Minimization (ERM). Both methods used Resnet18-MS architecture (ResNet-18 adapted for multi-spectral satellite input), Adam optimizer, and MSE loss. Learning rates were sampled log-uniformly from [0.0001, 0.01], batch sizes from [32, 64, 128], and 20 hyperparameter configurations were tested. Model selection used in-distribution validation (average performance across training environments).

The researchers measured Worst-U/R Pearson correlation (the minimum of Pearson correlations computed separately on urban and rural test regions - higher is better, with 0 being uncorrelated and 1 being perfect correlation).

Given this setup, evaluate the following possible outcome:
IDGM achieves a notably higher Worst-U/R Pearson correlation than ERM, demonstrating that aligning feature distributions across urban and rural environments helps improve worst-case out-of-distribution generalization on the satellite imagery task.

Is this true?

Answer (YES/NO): NO